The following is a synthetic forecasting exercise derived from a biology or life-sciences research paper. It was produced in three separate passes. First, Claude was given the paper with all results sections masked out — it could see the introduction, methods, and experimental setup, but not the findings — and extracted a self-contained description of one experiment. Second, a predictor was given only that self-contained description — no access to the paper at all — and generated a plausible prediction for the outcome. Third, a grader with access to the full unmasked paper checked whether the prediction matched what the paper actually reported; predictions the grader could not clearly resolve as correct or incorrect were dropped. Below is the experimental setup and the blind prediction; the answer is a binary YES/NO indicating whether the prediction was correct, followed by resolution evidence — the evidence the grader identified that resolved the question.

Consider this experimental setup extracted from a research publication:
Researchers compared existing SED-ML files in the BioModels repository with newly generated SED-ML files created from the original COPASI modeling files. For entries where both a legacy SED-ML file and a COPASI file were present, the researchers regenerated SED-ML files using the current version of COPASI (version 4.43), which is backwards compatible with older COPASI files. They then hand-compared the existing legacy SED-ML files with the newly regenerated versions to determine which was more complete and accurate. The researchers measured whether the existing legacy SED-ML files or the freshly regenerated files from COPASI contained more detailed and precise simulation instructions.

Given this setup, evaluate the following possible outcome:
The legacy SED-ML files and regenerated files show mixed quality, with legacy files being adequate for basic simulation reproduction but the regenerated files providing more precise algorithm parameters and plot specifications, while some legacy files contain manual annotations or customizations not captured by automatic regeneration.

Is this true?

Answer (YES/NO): NO